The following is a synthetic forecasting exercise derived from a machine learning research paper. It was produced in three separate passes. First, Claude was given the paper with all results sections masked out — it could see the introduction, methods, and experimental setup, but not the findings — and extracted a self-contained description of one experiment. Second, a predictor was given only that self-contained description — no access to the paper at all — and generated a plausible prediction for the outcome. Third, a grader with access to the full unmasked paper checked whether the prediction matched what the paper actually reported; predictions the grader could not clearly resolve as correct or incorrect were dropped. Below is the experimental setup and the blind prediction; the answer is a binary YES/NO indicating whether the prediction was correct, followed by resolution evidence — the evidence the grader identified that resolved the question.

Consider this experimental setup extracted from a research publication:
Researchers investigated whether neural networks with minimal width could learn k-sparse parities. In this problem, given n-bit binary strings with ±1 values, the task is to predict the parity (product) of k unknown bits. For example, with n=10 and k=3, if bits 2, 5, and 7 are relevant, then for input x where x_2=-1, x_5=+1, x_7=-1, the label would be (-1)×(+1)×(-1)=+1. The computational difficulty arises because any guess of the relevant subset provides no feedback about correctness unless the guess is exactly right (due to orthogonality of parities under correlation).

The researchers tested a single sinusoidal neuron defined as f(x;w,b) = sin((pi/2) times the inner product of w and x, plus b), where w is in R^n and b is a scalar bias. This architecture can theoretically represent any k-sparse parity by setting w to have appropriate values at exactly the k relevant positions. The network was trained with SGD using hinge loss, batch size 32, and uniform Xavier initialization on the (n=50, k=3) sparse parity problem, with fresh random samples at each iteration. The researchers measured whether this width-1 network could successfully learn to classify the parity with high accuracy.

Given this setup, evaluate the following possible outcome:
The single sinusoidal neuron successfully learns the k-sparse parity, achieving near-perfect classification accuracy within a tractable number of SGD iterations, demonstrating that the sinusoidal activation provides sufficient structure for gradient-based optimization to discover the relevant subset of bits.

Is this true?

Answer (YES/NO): YES